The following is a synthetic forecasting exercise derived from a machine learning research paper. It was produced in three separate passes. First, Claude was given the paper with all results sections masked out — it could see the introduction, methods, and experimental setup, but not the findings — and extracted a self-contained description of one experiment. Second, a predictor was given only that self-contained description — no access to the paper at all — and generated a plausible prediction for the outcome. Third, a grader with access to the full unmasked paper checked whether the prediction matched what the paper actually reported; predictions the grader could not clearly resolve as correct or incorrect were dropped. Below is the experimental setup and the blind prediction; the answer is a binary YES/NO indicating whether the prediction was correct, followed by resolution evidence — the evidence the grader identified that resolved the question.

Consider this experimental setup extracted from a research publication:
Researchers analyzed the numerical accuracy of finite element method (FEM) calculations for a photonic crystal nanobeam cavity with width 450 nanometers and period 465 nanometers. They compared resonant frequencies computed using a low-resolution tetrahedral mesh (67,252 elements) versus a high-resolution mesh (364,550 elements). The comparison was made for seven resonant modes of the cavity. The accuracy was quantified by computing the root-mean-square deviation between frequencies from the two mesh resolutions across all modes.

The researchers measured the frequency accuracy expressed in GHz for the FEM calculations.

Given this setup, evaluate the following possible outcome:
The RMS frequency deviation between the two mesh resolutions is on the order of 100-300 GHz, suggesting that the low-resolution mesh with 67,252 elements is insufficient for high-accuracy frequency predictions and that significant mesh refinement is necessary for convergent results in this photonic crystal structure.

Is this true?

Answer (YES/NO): NO